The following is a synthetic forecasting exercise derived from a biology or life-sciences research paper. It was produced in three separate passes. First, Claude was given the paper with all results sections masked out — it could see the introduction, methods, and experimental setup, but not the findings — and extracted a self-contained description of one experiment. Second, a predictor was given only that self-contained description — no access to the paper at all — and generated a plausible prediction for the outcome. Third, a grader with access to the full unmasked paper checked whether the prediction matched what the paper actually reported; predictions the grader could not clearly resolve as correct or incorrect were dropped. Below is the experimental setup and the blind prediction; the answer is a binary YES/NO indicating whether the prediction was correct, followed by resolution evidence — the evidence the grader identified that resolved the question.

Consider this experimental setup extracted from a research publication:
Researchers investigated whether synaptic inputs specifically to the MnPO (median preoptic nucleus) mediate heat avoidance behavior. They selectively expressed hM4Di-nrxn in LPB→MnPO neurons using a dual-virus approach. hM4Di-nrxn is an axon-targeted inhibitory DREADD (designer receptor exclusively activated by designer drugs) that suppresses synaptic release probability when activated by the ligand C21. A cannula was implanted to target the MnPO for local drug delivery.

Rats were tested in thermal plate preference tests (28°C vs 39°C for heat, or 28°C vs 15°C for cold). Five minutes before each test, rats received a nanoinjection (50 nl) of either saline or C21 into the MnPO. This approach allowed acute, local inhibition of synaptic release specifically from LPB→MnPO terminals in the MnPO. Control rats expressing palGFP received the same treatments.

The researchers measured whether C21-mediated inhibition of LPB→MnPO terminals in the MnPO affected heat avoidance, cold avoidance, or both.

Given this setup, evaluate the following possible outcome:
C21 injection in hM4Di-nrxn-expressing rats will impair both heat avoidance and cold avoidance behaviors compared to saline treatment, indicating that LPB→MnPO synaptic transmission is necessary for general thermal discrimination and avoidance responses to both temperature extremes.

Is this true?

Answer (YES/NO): NO